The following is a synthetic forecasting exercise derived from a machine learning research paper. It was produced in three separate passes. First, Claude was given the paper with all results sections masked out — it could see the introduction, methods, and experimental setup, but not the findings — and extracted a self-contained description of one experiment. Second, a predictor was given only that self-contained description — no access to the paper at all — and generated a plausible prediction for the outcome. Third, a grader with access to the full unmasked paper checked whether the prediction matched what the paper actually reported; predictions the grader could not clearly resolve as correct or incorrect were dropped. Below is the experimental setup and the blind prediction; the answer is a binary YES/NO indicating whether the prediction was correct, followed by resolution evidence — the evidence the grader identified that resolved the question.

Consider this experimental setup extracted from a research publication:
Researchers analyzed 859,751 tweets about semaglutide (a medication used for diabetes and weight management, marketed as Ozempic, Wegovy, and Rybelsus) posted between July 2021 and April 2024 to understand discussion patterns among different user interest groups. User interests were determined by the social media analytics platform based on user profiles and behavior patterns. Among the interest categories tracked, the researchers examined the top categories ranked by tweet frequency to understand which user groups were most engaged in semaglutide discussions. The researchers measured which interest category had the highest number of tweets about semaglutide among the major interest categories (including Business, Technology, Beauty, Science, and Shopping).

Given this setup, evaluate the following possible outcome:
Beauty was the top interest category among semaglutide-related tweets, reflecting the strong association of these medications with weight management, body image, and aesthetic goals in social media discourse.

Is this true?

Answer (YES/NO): NO